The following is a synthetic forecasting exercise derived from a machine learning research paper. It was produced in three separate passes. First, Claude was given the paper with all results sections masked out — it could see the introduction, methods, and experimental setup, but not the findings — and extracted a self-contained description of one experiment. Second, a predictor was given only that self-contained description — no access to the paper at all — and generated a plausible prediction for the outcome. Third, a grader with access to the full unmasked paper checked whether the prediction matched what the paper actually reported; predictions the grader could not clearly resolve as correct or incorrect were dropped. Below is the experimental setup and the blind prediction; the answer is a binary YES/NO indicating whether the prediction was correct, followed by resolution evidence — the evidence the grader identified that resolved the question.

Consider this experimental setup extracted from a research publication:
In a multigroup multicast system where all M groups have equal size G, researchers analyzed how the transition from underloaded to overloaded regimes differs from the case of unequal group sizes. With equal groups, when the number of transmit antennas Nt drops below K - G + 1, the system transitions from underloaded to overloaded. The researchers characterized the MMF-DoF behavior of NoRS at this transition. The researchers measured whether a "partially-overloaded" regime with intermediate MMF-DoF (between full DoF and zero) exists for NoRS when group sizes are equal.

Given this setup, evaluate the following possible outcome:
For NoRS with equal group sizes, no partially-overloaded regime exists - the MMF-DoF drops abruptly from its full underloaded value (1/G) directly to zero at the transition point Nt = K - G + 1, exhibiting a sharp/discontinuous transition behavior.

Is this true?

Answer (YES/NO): NO